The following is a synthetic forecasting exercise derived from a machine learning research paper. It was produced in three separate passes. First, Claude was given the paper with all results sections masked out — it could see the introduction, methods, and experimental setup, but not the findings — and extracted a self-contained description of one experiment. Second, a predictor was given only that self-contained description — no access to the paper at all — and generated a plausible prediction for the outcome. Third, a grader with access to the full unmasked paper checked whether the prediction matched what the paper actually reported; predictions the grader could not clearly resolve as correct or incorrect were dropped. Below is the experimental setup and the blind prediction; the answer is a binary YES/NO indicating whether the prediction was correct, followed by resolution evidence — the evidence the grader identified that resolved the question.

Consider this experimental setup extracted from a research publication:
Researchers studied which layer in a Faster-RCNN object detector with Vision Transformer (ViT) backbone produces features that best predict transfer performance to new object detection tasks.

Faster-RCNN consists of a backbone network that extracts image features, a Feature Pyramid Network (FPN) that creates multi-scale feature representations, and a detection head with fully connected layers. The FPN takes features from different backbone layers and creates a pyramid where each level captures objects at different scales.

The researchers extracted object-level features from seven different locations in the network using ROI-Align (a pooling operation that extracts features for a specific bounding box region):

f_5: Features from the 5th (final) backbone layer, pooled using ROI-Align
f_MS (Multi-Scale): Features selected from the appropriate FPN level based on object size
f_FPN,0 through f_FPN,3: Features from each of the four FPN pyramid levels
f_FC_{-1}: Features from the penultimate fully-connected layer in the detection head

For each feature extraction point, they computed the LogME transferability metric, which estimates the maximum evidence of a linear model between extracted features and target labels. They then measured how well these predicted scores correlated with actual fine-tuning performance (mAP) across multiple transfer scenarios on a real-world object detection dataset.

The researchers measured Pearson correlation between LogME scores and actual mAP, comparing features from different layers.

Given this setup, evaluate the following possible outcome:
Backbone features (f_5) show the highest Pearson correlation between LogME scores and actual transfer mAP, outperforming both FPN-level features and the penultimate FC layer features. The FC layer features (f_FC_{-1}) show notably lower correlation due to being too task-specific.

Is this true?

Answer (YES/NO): NO